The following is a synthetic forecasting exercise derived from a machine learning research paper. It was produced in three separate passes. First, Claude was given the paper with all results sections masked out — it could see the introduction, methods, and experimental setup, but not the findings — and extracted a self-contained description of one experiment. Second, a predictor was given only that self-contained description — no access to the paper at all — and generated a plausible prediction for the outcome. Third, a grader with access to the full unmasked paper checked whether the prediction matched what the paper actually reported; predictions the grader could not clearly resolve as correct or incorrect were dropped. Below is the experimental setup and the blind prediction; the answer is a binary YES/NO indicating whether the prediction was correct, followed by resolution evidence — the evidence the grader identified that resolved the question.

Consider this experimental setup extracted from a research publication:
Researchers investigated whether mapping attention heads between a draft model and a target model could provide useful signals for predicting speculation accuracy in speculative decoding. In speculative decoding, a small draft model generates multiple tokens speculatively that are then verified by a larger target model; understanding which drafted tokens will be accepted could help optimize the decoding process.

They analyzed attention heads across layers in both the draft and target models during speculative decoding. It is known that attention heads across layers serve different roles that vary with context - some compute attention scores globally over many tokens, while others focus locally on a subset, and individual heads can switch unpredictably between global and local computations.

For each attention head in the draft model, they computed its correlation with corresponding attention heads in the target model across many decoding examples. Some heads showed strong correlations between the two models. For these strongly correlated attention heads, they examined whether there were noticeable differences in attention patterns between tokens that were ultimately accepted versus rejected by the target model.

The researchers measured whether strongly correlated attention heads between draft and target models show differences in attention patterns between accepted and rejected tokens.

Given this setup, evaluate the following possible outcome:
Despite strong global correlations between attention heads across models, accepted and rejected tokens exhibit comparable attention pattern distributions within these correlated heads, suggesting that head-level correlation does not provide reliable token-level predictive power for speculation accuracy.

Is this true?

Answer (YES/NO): YES